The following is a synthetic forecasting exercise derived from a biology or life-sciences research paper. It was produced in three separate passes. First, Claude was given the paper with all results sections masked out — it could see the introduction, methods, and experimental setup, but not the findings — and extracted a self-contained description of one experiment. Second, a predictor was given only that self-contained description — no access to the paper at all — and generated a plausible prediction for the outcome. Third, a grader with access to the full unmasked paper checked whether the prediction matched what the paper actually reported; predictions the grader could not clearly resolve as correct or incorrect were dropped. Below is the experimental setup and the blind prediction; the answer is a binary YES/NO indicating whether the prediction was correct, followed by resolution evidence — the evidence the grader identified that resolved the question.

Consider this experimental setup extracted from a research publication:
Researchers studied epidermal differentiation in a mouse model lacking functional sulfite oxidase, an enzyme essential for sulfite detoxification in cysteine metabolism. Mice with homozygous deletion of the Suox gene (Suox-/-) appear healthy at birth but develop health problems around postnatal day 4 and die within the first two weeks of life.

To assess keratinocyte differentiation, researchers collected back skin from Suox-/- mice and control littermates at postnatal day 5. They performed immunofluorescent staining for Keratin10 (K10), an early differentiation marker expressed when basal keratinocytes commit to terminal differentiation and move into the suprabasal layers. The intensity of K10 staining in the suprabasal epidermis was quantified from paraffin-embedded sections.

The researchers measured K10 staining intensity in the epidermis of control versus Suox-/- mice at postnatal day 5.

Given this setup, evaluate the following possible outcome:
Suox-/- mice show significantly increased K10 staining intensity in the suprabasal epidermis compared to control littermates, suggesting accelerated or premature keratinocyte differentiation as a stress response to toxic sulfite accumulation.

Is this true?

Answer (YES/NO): NO